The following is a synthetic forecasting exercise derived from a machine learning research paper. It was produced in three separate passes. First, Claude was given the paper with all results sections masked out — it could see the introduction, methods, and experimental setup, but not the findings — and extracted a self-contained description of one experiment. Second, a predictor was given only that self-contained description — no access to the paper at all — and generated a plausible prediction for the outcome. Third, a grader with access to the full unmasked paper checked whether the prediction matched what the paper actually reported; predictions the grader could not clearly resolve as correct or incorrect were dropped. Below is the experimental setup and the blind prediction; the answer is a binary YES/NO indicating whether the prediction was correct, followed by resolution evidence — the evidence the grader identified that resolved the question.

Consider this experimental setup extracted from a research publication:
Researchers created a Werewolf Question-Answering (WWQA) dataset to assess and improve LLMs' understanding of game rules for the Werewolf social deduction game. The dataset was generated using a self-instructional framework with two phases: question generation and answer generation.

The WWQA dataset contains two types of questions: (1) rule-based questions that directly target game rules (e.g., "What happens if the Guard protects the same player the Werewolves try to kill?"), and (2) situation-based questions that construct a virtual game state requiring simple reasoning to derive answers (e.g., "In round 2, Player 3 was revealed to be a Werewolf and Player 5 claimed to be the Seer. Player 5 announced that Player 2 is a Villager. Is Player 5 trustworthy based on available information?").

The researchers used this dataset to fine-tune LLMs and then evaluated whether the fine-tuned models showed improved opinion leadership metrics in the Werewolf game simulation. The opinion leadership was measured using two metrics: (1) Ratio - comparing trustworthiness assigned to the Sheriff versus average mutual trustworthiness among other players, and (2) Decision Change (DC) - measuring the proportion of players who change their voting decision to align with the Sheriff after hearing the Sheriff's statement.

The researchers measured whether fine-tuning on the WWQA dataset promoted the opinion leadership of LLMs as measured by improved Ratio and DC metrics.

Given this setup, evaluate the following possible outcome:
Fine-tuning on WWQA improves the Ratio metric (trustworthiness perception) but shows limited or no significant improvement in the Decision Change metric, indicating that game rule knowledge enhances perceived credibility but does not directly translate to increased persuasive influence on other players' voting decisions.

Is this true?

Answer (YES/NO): NO